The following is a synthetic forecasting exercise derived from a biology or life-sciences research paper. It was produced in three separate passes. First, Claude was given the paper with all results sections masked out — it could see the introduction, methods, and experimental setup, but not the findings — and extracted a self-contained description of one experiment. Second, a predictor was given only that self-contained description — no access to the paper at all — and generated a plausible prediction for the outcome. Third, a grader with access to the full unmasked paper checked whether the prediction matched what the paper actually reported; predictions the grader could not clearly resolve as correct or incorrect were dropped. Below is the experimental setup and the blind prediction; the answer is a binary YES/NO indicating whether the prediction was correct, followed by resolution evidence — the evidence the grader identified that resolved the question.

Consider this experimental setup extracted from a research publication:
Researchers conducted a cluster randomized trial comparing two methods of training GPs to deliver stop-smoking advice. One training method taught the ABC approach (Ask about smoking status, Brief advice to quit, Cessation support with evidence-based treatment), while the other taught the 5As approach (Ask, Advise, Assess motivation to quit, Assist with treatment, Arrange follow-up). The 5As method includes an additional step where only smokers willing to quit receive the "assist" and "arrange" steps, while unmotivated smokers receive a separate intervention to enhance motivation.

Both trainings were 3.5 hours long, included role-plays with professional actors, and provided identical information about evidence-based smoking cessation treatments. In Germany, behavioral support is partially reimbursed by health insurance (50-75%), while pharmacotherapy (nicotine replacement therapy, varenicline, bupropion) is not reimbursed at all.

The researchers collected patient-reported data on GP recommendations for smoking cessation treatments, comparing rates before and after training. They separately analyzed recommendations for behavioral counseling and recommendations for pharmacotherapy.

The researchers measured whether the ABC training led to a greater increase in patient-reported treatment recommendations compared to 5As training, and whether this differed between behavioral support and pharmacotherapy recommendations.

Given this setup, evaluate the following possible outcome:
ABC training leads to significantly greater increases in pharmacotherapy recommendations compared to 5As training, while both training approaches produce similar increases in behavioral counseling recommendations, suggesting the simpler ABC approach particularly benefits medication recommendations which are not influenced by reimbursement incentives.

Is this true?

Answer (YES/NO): NO